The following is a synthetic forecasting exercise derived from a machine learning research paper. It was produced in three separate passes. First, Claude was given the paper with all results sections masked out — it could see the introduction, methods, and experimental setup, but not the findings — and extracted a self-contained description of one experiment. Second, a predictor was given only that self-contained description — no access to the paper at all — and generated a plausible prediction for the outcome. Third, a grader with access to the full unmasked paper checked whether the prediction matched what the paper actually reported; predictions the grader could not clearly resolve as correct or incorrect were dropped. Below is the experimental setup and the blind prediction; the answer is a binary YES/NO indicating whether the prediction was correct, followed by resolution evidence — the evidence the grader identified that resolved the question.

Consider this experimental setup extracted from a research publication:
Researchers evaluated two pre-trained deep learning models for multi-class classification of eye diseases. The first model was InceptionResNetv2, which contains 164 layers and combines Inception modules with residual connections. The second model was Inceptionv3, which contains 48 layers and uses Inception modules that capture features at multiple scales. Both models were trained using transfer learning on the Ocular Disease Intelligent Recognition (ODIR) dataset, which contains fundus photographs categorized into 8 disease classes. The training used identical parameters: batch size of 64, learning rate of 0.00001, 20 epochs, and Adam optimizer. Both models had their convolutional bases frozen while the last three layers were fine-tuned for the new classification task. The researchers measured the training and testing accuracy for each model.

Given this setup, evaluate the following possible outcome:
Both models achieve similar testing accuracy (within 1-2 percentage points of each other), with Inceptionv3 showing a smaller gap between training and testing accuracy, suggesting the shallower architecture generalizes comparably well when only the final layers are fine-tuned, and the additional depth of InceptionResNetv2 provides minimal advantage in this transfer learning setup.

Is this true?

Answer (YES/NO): NO